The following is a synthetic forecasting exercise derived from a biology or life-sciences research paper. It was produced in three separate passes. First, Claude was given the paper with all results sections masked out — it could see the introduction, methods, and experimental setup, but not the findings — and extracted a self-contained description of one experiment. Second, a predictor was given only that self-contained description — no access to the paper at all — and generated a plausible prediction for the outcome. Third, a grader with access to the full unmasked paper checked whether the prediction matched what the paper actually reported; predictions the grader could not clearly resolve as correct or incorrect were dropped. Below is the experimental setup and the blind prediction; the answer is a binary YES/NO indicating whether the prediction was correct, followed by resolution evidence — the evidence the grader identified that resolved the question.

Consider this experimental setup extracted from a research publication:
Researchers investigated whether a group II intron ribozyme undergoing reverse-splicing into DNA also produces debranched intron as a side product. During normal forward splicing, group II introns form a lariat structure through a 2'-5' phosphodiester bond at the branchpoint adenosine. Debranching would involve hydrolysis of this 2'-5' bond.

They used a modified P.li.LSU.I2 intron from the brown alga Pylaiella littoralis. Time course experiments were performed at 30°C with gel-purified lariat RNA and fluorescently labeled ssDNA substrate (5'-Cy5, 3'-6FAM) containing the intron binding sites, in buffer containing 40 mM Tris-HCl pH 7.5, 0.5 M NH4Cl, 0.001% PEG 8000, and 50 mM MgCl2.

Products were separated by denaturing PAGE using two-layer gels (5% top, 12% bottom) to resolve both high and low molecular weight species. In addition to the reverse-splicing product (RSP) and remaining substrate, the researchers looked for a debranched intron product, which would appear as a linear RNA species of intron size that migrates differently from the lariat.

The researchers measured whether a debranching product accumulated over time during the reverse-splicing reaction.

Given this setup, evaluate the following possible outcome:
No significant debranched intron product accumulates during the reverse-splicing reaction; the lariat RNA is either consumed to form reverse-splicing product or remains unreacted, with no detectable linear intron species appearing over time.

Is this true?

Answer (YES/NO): NO